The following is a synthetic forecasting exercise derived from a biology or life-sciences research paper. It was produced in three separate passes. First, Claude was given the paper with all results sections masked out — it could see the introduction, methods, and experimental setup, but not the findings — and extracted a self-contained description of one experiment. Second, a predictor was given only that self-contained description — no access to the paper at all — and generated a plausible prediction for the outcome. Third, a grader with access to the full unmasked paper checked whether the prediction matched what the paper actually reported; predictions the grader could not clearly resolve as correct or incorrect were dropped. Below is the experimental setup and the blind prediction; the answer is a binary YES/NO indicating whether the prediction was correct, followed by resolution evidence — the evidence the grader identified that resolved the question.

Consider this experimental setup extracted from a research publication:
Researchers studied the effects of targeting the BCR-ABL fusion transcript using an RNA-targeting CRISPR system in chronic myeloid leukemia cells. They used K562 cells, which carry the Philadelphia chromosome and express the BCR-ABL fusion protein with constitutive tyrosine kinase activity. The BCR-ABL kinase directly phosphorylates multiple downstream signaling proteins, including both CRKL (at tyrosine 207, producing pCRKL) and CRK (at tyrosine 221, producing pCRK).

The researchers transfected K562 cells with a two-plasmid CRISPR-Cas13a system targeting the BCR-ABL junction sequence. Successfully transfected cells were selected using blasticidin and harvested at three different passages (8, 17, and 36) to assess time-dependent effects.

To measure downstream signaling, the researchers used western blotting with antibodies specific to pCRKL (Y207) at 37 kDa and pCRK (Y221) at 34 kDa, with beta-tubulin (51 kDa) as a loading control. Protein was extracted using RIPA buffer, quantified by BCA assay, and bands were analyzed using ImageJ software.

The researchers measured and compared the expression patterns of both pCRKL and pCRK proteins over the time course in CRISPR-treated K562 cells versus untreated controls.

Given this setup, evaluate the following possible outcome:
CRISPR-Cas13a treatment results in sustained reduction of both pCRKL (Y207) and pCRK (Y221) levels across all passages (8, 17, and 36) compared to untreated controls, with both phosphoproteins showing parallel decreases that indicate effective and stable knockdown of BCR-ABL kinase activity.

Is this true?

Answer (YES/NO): NO